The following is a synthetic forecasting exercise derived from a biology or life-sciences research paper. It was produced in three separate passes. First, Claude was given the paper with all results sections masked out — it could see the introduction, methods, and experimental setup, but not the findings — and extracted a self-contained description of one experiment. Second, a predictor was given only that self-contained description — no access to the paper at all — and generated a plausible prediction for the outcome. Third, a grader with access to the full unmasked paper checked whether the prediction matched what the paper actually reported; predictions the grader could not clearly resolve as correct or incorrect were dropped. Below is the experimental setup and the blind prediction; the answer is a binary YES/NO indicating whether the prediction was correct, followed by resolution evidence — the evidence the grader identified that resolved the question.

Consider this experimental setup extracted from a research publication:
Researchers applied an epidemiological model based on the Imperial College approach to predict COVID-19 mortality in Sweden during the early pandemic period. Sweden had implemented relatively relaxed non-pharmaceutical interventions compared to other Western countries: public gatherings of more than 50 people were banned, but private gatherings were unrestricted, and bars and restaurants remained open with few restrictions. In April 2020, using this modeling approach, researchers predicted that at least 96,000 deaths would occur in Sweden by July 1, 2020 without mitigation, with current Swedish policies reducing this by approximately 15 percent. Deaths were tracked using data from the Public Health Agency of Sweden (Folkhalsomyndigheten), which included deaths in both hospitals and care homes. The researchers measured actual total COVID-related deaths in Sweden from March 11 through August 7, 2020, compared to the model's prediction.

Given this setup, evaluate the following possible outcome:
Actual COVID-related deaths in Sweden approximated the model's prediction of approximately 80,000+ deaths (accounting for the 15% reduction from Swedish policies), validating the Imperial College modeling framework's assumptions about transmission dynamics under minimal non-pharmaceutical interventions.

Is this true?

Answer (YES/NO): NO